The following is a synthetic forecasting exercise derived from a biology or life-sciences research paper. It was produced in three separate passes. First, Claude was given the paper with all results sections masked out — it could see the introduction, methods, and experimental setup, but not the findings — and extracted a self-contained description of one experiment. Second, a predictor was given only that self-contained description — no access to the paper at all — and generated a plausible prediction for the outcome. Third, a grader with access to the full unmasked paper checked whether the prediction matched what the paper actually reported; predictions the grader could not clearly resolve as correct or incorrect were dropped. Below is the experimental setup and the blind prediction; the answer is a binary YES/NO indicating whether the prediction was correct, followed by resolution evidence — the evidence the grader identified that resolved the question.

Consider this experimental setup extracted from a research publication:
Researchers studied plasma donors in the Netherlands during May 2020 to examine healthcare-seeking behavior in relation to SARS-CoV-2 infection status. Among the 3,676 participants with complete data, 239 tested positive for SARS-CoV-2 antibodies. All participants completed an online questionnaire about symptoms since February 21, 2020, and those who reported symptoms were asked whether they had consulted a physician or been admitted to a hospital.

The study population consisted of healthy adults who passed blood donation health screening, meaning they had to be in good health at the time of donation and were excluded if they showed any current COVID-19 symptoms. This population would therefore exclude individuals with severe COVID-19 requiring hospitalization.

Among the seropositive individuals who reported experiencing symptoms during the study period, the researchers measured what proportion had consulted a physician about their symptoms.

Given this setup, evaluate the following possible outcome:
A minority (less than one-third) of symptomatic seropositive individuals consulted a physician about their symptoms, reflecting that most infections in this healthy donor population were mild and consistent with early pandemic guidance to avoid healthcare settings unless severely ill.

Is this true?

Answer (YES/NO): YES